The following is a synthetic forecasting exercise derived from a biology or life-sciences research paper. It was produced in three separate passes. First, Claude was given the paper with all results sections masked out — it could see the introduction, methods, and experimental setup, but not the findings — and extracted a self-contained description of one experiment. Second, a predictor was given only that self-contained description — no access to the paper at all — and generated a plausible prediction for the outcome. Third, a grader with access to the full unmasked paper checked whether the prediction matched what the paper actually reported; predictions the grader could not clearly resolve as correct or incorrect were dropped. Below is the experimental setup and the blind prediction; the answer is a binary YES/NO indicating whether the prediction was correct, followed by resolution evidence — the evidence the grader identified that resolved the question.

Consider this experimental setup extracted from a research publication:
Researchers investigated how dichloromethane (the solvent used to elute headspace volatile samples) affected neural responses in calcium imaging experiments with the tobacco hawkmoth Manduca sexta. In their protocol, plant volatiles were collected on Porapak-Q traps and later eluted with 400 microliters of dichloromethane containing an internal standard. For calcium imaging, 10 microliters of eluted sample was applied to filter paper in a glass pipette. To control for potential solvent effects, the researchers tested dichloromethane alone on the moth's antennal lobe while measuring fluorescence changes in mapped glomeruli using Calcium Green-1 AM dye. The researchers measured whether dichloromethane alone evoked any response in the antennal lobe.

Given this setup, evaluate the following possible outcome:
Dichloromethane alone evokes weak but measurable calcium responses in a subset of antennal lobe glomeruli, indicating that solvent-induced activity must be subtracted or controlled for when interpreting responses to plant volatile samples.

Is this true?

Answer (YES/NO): YES